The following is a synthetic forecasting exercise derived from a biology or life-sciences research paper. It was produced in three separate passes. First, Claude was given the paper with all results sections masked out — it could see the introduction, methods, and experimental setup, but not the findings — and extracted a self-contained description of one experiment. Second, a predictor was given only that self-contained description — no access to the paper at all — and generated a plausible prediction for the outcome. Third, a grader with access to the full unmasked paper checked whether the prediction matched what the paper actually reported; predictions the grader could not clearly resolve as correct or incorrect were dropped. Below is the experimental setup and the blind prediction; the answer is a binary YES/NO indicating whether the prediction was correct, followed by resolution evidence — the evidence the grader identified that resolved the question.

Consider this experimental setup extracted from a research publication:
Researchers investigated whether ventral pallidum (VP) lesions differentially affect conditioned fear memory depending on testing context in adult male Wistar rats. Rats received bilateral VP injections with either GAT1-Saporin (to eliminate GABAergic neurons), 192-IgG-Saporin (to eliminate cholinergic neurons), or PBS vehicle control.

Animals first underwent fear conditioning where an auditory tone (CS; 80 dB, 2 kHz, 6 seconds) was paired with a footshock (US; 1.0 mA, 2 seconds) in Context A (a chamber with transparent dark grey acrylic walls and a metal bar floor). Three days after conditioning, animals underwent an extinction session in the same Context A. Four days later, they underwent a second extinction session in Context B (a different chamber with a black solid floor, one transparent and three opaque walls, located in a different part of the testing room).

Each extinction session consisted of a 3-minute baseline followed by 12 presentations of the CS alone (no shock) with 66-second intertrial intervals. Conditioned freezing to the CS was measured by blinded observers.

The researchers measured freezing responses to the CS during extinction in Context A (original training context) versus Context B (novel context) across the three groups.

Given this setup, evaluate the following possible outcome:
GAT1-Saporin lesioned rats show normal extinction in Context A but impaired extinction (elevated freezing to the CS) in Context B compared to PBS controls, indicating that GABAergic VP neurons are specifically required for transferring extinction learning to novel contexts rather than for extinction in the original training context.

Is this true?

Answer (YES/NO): NO